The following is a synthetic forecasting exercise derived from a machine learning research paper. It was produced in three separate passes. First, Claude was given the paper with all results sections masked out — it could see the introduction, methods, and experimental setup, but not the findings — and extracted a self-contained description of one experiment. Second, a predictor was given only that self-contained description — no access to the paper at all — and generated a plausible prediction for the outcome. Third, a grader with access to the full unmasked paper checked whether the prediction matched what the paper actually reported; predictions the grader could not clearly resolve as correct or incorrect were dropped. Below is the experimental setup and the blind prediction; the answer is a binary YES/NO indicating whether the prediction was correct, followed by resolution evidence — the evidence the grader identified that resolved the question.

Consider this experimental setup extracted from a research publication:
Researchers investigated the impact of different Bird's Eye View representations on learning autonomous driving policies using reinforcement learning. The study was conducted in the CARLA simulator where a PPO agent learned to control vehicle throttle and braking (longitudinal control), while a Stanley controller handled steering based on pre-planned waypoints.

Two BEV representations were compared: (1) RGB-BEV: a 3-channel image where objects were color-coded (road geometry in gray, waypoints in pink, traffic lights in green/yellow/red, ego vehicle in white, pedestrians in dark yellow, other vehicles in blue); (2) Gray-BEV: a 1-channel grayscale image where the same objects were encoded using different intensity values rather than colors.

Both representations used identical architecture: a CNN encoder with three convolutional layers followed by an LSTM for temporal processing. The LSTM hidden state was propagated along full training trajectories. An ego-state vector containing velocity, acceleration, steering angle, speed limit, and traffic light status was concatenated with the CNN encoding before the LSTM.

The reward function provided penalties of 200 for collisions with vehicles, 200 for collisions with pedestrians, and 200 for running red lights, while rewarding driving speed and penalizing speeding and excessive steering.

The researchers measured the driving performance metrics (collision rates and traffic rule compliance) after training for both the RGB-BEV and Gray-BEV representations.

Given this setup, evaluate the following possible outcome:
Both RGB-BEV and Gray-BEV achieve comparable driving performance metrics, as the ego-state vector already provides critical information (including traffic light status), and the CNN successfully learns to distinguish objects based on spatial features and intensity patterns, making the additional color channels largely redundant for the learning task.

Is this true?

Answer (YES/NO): NO